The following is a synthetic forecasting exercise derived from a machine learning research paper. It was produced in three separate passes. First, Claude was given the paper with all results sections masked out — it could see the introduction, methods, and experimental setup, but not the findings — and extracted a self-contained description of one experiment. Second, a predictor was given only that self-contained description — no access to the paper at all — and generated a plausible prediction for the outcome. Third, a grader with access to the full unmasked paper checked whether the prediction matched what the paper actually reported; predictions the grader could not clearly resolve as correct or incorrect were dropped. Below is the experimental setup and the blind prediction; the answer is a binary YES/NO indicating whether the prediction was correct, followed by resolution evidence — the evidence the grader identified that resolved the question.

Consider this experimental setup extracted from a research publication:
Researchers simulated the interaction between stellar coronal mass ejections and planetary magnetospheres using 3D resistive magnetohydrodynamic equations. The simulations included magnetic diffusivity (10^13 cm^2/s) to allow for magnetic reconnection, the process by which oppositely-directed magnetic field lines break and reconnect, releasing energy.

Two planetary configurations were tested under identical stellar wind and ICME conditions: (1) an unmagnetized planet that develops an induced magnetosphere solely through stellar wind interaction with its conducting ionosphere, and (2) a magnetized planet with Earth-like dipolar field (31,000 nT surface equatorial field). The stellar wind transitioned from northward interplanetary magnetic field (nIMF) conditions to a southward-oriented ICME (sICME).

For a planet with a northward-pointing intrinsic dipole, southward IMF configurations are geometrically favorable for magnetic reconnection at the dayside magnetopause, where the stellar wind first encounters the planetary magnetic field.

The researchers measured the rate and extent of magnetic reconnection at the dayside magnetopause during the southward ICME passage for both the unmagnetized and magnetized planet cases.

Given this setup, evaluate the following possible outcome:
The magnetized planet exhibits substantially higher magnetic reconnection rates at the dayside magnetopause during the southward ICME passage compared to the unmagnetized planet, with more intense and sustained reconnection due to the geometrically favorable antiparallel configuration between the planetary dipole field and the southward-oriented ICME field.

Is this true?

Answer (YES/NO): YES